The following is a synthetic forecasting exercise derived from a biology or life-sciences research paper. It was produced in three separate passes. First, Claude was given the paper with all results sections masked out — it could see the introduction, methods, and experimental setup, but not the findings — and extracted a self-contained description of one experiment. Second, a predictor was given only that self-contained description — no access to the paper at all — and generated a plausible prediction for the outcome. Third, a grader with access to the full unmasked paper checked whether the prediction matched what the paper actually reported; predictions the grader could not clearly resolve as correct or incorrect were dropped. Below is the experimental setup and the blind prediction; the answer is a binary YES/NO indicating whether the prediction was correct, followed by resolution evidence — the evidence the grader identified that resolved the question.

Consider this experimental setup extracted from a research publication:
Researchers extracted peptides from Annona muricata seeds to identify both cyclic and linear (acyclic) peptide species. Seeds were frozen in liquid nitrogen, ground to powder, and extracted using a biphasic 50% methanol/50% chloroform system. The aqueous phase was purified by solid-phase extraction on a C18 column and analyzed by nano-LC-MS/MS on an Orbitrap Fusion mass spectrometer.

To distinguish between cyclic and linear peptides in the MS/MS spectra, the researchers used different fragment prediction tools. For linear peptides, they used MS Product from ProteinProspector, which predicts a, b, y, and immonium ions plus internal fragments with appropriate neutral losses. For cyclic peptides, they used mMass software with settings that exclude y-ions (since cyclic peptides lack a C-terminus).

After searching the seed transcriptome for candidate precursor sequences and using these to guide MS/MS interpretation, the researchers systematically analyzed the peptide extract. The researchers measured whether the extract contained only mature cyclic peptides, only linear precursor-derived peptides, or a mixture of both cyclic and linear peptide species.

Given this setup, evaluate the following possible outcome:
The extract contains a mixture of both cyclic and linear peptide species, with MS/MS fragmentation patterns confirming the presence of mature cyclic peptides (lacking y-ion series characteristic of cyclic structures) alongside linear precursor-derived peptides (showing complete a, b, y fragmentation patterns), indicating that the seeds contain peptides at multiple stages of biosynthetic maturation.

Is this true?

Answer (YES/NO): NO